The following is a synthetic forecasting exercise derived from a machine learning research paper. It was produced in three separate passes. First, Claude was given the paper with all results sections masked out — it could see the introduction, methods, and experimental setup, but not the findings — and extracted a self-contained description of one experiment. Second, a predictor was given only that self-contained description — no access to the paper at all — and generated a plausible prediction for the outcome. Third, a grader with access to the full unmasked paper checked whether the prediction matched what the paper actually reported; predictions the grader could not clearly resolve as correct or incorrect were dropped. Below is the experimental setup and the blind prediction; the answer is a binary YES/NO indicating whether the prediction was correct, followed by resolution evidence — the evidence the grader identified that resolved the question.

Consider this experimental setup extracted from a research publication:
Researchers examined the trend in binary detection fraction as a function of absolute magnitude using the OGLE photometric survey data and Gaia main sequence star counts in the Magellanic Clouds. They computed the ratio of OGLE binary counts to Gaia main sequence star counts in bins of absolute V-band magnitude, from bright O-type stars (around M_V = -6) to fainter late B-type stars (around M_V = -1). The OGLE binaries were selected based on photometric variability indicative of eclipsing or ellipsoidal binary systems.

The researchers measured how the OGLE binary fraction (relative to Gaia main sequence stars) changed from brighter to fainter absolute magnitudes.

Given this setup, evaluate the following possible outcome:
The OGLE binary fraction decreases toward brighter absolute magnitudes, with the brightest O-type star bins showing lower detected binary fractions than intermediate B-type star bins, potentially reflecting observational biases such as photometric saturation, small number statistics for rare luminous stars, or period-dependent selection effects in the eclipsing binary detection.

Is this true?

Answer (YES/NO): NO